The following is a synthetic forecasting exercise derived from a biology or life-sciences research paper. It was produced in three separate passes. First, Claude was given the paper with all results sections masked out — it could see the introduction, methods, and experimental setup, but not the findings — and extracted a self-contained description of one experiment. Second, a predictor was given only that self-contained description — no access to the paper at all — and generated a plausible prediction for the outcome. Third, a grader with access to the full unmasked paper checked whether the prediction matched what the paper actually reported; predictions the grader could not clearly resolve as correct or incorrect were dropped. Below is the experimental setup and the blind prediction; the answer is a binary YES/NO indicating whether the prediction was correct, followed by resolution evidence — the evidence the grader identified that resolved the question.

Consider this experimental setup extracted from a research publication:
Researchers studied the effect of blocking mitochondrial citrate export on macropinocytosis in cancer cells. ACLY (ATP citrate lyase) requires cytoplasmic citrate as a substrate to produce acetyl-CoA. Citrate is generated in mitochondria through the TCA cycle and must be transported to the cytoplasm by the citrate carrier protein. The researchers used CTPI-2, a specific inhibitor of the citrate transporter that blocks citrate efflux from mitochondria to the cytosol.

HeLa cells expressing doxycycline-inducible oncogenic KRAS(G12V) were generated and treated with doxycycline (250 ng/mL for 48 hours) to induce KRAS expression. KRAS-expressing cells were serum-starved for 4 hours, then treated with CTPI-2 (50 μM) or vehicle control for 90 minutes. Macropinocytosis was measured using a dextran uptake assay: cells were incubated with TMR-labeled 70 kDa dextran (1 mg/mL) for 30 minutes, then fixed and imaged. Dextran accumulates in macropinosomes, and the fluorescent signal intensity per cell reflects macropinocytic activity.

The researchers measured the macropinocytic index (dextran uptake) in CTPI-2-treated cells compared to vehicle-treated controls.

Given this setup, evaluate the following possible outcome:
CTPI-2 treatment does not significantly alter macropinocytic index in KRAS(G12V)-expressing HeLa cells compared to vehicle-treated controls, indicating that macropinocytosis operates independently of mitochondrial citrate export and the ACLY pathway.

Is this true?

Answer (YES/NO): NO